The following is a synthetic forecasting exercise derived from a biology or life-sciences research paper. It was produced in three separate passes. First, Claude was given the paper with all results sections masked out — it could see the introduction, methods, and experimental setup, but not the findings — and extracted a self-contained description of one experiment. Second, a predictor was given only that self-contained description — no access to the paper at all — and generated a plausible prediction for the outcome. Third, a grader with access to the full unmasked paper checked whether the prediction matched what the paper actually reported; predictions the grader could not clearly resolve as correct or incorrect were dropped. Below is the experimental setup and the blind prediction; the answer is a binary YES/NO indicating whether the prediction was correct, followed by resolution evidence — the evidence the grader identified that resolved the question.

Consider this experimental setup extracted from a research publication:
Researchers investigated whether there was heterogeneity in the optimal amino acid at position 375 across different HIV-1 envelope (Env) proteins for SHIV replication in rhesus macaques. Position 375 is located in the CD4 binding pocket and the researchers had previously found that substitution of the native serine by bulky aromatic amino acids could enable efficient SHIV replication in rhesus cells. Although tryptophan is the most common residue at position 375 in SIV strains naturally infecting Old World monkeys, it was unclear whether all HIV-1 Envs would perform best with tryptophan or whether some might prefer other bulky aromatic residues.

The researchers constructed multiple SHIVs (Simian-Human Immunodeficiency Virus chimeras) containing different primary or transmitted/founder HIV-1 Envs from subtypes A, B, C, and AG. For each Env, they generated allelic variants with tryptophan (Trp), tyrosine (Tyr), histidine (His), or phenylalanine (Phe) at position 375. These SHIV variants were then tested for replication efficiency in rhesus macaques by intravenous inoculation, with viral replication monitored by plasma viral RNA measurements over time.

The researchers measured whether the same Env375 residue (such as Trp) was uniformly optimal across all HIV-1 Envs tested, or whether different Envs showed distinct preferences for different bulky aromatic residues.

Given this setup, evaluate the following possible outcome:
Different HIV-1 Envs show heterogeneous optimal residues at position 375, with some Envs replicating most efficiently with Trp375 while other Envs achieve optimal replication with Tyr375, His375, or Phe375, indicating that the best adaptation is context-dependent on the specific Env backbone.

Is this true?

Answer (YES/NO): YES